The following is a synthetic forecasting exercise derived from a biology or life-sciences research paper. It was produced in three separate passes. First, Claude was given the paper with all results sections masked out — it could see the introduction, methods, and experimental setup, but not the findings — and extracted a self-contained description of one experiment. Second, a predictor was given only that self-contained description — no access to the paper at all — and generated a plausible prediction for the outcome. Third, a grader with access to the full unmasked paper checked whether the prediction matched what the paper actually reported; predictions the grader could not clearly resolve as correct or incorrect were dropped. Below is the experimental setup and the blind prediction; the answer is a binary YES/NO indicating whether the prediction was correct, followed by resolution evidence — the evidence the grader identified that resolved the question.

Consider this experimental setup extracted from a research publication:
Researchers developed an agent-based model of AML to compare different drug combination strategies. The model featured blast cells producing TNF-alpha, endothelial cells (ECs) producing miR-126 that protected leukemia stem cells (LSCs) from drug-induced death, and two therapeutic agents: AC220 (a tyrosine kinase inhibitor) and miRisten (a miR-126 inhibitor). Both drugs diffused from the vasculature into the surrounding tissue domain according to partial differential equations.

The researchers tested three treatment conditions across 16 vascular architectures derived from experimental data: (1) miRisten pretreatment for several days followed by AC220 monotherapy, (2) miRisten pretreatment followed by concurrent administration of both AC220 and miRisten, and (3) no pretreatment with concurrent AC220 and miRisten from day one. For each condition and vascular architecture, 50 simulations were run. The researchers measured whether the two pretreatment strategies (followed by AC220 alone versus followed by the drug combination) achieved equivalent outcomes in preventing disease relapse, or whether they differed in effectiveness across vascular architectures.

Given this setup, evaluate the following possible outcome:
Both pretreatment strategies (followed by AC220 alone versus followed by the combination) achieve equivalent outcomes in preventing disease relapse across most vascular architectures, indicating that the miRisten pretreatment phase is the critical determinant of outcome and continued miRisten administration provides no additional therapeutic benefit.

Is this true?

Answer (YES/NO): YES